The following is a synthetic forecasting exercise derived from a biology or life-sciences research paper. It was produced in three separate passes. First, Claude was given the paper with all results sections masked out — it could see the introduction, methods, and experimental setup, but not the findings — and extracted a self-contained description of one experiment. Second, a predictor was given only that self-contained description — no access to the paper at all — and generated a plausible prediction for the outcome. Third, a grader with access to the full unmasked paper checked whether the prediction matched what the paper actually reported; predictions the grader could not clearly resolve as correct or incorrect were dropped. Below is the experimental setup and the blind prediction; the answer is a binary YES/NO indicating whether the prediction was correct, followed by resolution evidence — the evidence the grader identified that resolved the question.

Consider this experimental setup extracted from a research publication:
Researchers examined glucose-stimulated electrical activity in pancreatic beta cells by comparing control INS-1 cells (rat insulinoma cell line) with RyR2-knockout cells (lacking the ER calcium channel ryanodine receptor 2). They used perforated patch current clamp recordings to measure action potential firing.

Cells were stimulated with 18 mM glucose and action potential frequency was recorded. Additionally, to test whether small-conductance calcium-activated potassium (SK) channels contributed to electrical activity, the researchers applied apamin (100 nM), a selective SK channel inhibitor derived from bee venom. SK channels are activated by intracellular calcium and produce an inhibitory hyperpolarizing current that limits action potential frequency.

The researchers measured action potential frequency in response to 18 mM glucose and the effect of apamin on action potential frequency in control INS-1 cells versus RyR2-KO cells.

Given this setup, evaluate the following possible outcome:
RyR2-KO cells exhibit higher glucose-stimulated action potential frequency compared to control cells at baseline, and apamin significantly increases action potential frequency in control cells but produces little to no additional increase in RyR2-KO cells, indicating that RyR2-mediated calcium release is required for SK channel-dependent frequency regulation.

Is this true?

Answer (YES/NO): YES